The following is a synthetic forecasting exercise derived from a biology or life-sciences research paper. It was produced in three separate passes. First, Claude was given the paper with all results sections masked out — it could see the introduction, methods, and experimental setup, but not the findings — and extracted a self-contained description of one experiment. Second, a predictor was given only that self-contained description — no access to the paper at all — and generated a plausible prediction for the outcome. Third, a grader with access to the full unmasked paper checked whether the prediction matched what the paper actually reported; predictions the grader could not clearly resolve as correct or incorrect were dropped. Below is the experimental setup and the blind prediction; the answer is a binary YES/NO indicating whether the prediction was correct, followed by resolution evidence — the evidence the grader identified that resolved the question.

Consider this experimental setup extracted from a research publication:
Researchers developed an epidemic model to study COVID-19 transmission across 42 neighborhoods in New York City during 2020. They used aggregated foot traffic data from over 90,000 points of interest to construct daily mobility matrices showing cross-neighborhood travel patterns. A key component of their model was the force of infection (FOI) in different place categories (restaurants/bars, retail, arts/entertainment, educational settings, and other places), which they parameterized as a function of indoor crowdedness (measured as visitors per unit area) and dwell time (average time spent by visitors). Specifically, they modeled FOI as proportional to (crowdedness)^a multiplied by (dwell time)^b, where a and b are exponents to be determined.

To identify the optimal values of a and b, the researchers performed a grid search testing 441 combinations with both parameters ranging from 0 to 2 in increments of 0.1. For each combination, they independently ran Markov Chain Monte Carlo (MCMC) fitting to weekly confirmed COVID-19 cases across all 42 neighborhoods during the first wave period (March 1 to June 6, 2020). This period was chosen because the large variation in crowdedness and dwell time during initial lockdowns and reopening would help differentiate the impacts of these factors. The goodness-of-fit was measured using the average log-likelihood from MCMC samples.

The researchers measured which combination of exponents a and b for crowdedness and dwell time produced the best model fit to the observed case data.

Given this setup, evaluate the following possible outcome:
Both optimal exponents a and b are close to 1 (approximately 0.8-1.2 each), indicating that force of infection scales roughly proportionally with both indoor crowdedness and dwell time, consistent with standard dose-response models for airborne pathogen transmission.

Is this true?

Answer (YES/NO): NO